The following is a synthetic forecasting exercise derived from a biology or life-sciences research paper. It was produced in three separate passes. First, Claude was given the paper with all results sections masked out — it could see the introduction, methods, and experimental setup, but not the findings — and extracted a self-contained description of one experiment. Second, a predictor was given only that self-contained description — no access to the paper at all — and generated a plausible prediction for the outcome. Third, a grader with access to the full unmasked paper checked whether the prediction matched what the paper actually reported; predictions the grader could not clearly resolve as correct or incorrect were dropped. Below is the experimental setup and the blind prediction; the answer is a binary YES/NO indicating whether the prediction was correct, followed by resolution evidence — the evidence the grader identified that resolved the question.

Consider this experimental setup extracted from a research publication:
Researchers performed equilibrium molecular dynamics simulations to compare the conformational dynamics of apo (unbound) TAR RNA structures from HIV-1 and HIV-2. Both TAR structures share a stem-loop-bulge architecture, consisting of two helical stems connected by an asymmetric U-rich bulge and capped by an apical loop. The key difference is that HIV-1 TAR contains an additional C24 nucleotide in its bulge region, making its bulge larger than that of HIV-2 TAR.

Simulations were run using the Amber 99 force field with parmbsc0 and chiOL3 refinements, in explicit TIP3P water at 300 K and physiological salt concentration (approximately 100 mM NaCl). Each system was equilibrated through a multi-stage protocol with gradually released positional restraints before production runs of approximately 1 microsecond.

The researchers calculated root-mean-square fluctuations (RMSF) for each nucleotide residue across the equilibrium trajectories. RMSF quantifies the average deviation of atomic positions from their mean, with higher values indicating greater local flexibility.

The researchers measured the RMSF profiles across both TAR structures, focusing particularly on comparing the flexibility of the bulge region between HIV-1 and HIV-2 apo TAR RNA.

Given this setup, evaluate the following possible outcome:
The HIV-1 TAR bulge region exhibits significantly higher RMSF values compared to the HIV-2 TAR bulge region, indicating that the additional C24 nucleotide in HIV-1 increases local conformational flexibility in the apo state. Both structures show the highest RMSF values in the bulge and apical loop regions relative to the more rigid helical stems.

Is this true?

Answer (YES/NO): NO